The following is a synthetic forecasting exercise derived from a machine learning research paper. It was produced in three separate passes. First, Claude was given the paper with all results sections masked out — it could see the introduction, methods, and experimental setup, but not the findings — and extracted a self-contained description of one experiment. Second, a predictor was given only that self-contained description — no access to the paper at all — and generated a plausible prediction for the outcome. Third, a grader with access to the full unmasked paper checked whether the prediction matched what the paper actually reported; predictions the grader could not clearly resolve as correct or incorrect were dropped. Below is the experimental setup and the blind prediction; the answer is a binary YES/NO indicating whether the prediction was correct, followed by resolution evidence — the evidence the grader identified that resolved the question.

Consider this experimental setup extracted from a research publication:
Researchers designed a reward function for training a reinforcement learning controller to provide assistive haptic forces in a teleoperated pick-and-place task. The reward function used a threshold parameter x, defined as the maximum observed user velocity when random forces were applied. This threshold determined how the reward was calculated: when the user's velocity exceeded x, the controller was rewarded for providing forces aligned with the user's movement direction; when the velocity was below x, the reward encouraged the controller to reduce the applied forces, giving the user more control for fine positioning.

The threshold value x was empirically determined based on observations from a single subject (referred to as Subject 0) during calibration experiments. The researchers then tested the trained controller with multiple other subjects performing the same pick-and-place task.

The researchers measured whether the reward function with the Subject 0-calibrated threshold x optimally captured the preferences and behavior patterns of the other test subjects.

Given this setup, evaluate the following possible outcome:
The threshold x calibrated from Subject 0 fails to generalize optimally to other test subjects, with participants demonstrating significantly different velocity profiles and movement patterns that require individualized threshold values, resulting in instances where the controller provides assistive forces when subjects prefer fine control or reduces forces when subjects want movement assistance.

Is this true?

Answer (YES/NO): NO